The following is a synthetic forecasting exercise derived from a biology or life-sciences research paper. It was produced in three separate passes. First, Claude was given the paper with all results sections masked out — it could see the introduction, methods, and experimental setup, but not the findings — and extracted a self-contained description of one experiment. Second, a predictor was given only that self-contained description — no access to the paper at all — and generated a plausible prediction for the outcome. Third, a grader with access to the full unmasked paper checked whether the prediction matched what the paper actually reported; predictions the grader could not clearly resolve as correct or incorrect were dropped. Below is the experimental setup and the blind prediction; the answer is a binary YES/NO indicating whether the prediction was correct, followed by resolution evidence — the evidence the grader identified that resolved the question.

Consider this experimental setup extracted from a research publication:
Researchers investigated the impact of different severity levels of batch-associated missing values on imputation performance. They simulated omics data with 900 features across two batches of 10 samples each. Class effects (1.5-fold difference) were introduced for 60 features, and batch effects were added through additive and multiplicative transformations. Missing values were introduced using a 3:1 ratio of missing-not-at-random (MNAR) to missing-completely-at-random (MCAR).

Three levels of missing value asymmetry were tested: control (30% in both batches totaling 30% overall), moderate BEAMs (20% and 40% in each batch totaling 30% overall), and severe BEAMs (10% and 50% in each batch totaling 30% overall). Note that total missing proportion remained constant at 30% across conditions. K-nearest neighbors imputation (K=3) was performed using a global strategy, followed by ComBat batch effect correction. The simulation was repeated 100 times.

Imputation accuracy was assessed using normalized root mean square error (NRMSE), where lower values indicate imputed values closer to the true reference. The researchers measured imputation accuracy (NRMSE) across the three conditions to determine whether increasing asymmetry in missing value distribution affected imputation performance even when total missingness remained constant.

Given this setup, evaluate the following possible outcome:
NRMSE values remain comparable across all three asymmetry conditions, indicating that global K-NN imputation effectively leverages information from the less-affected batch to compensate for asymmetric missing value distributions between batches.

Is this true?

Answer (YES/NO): NO